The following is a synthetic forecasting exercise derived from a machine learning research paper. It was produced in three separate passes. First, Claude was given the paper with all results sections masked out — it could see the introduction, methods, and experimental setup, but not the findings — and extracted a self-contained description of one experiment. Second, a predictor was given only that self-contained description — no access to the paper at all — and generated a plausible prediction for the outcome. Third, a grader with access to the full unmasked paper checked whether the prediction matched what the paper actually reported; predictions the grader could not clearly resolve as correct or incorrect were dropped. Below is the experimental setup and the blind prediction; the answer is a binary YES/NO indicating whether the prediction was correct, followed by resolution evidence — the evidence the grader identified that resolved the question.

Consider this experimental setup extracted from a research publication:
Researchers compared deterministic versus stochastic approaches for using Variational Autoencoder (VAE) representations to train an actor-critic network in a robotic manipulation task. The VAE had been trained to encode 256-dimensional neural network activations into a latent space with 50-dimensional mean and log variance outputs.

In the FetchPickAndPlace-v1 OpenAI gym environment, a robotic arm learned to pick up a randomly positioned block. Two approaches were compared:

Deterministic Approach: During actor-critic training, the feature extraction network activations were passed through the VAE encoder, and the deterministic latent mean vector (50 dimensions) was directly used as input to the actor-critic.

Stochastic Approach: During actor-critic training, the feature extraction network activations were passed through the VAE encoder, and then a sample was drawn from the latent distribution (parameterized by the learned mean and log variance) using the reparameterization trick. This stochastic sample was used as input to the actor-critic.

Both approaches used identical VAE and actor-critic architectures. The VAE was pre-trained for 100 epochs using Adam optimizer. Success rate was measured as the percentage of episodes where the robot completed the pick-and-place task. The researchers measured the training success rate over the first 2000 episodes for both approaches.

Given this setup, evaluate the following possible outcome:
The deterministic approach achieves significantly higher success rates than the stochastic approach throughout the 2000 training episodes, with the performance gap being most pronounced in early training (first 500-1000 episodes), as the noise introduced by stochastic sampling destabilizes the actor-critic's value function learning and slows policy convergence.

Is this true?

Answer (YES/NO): NO